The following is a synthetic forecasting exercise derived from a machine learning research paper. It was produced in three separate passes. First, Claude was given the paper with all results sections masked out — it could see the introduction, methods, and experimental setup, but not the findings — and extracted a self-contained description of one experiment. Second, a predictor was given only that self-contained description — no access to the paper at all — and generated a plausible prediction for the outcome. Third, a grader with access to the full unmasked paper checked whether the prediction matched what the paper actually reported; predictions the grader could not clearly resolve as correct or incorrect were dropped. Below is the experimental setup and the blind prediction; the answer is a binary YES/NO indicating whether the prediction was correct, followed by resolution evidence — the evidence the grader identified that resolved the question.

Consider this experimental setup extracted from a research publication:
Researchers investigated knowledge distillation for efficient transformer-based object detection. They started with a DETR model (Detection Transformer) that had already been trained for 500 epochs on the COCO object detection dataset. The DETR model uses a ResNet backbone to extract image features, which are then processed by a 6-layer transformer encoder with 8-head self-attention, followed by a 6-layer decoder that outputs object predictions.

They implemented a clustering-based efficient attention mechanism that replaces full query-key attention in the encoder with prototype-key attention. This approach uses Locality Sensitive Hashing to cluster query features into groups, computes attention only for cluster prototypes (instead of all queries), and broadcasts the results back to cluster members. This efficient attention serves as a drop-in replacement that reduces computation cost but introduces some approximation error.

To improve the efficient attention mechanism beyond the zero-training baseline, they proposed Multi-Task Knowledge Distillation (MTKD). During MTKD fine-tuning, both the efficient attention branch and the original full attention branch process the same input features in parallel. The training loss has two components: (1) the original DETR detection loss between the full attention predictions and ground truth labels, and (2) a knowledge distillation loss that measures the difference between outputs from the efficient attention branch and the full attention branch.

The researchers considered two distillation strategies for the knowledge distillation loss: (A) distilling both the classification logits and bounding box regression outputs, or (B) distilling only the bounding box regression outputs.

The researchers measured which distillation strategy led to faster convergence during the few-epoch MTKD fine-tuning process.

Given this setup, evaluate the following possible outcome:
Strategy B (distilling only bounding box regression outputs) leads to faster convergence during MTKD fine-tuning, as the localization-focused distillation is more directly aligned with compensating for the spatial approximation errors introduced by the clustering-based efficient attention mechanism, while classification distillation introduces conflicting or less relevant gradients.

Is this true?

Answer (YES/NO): YES